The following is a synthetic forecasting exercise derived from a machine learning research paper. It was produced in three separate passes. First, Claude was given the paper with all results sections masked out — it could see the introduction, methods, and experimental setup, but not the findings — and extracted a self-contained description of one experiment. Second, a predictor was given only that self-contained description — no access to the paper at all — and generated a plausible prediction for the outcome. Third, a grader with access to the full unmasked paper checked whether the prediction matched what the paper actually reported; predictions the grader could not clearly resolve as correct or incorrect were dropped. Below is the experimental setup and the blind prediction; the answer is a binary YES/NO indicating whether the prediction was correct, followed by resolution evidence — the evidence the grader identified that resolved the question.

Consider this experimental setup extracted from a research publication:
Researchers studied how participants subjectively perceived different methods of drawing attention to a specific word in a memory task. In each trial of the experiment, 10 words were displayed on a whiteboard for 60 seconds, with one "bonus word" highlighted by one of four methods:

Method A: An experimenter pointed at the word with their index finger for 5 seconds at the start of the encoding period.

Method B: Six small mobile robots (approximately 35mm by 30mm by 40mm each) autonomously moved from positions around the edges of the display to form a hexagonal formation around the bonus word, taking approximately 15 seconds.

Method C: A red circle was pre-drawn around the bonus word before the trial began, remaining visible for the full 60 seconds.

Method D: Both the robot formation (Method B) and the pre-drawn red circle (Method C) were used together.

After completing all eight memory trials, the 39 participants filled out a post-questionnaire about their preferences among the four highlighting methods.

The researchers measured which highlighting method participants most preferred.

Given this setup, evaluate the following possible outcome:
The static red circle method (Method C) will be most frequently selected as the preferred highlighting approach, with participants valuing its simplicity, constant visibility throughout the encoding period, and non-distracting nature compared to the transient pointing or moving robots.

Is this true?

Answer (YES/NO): NO